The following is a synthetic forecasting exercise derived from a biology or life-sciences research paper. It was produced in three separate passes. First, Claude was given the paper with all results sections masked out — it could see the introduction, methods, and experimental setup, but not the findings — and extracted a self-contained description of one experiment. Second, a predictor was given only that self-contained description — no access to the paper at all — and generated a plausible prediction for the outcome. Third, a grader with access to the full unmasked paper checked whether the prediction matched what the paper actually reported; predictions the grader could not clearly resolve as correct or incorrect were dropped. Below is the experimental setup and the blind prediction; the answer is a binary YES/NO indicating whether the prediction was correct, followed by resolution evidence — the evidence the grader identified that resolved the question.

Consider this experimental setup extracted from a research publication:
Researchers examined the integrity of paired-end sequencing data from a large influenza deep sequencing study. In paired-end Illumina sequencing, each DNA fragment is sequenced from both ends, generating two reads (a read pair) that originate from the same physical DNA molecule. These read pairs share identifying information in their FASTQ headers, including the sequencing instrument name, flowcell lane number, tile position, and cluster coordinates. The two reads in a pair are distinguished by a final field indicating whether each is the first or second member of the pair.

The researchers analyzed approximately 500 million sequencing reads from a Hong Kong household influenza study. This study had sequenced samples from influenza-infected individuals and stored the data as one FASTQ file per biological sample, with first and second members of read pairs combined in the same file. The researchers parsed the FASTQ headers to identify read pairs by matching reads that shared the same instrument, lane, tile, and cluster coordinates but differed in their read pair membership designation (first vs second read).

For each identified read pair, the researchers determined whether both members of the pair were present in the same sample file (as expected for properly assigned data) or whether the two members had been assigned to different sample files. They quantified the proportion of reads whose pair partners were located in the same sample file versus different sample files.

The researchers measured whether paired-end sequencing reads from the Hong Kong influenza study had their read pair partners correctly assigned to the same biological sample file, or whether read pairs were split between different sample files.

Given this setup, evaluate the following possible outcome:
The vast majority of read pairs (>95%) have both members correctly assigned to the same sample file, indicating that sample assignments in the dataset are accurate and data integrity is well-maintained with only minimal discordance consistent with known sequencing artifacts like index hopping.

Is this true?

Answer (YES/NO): NO